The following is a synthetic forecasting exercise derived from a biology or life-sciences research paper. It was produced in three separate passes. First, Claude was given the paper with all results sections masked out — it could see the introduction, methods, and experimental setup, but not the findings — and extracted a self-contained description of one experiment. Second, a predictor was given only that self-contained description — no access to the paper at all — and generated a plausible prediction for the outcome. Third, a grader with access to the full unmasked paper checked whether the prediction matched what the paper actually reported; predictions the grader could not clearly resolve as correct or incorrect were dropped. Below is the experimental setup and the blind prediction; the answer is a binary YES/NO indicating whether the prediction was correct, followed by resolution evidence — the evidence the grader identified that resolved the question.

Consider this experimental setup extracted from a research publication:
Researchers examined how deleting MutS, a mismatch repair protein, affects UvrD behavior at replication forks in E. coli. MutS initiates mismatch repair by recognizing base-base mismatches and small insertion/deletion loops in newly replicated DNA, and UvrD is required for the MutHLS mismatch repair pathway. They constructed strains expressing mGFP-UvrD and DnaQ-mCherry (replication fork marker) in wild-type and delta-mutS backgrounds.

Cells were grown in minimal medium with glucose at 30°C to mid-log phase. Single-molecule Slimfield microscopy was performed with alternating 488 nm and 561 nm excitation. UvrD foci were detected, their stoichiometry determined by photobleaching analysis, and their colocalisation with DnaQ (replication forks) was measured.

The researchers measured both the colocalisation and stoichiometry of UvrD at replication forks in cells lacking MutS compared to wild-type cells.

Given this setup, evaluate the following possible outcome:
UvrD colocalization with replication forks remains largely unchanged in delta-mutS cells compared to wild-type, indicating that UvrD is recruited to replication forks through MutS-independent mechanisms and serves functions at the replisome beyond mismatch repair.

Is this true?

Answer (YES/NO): YES